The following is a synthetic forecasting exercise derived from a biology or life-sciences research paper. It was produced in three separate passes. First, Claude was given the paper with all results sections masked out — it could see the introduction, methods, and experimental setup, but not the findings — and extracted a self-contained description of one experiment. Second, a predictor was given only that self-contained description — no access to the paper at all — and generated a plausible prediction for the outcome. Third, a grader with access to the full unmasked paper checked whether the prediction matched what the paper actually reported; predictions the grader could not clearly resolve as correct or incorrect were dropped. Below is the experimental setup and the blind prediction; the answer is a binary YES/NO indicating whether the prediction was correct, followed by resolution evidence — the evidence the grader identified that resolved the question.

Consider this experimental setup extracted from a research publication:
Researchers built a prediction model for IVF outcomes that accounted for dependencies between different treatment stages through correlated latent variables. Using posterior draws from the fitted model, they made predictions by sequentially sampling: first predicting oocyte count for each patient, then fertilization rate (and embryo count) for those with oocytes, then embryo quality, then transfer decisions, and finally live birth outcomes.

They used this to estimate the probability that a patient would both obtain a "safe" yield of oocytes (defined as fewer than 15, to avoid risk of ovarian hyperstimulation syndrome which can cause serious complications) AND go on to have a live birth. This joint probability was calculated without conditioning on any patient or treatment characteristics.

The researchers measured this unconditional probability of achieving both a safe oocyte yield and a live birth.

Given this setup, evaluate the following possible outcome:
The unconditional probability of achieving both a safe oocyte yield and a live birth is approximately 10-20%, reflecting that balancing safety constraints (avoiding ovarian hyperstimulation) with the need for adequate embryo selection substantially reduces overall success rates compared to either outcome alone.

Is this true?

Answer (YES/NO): NO